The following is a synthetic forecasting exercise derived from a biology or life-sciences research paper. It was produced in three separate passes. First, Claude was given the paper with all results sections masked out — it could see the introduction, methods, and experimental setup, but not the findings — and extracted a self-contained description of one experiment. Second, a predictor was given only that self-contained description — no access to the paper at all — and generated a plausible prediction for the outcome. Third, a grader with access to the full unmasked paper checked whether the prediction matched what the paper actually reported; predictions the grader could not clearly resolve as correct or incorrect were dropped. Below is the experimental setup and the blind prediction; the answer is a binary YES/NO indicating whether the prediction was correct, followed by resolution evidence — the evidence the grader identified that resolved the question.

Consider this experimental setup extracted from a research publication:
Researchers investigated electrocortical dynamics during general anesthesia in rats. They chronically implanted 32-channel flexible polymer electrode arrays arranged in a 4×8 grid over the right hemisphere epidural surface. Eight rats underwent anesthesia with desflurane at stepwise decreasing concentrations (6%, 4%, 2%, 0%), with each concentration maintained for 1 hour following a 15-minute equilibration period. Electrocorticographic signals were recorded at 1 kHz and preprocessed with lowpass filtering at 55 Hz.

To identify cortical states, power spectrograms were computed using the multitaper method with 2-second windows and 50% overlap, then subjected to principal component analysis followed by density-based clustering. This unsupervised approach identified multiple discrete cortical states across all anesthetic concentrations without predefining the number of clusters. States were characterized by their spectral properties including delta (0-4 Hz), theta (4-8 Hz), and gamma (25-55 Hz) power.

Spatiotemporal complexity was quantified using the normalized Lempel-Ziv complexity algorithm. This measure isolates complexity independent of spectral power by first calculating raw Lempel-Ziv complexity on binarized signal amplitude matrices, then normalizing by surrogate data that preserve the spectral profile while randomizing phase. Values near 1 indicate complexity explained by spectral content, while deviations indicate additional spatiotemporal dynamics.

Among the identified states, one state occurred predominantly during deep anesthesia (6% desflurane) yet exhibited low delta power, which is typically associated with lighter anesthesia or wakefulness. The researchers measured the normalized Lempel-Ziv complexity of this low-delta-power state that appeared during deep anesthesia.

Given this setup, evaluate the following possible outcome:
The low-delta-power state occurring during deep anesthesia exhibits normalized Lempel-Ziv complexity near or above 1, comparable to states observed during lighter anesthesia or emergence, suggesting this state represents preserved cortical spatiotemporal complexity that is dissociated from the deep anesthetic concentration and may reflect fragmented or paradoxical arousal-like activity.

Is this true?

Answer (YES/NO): YES